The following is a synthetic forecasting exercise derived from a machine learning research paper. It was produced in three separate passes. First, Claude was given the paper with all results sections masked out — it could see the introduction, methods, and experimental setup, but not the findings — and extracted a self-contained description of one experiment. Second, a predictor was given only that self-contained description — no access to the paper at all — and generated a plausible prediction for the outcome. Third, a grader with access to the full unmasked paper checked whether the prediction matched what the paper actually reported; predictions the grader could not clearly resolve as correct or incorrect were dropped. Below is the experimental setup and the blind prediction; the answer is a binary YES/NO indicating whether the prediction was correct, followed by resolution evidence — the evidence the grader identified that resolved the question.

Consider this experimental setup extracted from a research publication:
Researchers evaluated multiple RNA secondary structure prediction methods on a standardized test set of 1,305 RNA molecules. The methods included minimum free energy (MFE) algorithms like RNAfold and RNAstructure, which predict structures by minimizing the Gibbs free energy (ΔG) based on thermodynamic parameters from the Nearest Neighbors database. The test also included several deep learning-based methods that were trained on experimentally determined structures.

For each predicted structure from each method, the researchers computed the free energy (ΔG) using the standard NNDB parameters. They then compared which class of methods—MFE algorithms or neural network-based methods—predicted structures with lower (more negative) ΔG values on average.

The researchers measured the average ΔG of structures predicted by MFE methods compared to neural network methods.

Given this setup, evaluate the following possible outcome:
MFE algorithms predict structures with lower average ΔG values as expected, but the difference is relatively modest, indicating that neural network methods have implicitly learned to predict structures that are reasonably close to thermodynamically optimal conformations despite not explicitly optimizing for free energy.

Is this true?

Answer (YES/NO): NO